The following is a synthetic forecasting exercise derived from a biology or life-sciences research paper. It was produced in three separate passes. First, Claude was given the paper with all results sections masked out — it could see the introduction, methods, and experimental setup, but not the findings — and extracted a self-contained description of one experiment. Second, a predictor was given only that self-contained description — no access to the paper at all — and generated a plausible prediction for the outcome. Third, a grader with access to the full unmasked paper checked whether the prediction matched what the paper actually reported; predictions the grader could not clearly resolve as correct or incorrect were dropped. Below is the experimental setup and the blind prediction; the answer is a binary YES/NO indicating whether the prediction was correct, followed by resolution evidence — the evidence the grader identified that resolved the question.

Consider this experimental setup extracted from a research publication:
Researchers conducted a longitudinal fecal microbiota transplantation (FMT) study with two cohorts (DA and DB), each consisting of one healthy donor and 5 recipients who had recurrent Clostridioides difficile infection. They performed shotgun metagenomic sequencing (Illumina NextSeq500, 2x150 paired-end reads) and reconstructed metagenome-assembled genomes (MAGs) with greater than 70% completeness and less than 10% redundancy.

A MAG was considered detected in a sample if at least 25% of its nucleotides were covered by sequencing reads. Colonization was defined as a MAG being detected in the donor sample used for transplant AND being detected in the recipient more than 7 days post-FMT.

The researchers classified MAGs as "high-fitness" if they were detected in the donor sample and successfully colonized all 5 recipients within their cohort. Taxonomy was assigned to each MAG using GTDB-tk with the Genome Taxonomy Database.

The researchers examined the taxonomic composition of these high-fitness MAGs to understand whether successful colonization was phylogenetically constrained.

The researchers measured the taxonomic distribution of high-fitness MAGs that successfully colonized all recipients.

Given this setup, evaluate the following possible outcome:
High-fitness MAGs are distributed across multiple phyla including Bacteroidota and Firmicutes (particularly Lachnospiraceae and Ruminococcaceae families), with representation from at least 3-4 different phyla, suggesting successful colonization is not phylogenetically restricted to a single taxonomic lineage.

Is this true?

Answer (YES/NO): YES